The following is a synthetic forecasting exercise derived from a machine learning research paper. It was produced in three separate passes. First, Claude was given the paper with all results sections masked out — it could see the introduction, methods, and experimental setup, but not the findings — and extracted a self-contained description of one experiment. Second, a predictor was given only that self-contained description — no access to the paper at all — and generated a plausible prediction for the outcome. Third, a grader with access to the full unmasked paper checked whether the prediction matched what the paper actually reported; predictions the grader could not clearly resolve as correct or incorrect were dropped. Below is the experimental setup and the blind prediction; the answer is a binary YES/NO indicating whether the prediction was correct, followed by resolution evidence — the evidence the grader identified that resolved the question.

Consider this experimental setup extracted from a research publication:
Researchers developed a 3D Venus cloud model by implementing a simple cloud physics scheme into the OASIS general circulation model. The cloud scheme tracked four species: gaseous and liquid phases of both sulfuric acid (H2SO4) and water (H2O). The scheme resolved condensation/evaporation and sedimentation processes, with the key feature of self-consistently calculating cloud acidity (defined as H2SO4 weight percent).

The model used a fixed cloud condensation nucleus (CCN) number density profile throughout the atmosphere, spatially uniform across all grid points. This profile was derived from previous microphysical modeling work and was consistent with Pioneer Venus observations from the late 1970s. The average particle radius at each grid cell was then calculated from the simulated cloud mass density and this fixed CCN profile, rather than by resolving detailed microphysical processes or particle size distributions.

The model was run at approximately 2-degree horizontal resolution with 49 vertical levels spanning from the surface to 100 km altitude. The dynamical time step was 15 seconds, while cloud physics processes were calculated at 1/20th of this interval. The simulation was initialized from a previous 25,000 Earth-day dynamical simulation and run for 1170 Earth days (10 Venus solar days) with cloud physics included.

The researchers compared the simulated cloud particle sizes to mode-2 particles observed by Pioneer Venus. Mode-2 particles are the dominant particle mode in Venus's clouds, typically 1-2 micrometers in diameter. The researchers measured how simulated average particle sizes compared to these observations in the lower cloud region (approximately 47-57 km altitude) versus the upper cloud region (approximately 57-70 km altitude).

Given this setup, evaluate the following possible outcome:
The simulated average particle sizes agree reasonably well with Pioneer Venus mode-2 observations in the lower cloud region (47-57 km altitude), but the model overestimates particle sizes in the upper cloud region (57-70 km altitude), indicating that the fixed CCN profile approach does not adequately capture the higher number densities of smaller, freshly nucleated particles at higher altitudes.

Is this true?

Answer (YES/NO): NO